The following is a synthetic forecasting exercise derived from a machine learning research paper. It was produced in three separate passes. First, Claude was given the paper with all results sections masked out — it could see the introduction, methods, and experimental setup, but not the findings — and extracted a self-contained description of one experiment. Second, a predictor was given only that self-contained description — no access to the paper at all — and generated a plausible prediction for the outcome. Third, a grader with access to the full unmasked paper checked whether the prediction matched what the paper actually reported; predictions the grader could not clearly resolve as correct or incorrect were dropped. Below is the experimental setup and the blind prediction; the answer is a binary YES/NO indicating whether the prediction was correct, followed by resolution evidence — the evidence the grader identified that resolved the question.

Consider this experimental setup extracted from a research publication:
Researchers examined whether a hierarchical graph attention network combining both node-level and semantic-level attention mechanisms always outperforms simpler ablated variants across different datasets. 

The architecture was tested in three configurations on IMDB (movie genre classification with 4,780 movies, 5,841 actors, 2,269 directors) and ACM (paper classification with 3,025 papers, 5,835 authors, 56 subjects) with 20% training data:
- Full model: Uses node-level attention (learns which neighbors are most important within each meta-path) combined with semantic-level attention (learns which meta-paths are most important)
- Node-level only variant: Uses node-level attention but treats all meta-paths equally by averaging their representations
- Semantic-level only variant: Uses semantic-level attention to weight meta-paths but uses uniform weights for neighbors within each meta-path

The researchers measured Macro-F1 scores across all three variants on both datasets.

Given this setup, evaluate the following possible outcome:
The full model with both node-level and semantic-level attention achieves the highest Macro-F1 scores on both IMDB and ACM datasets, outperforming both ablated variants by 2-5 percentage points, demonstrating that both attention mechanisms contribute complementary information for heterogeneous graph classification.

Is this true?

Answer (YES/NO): NO